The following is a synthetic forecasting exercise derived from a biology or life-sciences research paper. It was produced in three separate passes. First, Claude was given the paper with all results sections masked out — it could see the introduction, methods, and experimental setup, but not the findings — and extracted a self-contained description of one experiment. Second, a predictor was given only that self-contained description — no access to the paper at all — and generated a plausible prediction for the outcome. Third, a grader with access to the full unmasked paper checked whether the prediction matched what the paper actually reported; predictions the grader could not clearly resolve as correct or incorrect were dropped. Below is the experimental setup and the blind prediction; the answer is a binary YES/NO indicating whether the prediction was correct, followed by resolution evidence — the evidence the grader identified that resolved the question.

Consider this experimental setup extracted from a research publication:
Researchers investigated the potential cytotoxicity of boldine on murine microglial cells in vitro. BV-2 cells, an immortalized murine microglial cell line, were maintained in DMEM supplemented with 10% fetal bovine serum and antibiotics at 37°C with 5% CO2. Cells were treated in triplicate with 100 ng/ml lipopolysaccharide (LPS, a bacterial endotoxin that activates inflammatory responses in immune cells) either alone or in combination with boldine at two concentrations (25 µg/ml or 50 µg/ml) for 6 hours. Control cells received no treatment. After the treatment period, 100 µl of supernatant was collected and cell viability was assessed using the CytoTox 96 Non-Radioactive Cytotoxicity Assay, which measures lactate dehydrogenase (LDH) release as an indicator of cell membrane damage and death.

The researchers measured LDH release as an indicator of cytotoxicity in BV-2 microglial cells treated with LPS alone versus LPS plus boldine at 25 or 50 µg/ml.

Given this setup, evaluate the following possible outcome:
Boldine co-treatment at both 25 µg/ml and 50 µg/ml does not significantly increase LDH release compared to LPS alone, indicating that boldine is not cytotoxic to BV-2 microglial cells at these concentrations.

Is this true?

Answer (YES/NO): YES